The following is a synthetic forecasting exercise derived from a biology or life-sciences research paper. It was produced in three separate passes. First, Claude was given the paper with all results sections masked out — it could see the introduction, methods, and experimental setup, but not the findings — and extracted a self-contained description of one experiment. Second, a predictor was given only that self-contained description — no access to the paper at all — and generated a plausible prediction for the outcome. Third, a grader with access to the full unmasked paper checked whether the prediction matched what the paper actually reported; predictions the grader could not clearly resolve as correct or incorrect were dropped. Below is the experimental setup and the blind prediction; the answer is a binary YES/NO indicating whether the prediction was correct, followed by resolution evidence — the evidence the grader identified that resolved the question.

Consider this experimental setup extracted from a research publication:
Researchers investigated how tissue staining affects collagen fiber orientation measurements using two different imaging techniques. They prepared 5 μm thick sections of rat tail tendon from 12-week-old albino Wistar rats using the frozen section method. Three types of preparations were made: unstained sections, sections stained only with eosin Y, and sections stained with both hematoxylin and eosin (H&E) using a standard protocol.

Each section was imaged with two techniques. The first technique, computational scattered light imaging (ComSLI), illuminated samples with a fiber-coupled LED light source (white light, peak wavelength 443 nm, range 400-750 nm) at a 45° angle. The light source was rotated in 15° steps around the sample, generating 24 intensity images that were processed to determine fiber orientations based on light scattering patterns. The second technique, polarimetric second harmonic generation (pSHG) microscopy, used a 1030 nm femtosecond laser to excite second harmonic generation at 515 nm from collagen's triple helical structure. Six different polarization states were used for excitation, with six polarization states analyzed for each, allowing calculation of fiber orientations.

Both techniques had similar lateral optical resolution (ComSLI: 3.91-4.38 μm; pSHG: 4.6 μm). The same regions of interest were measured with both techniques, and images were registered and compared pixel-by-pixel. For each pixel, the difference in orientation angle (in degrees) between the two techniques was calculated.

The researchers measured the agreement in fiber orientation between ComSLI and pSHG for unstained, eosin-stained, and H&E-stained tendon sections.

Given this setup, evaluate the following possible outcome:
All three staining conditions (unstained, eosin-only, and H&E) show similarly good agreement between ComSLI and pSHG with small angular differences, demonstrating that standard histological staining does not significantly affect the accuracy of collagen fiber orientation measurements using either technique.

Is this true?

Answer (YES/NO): YES